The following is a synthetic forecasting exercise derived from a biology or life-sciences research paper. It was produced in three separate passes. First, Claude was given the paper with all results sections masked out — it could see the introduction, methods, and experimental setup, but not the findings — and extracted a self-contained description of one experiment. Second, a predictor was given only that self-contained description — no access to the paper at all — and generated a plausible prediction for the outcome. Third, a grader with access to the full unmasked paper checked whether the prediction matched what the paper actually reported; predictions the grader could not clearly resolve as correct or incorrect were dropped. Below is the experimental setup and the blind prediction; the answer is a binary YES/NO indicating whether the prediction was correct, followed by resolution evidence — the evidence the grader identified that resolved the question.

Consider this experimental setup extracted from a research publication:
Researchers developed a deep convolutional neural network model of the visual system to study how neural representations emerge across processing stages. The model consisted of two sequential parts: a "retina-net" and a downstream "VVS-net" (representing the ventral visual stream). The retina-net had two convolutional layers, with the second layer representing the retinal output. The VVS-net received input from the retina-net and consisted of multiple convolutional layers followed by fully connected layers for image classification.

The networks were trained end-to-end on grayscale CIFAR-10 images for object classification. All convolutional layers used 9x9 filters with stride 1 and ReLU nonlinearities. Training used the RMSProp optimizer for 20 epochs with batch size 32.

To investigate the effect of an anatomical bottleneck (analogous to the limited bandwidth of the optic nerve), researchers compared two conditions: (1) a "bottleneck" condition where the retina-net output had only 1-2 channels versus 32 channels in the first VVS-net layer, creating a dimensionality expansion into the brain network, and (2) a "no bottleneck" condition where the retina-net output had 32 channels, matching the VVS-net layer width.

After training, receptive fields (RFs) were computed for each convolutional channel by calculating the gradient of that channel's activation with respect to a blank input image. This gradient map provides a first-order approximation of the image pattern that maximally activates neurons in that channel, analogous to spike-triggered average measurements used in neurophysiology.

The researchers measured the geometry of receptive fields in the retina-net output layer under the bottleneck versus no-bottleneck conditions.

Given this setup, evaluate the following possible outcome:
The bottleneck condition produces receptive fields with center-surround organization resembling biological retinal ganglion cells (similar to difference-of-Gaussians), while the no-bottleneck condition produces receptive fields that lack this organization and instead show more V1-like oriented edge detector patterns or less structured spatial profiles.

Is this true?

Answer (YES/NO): YES